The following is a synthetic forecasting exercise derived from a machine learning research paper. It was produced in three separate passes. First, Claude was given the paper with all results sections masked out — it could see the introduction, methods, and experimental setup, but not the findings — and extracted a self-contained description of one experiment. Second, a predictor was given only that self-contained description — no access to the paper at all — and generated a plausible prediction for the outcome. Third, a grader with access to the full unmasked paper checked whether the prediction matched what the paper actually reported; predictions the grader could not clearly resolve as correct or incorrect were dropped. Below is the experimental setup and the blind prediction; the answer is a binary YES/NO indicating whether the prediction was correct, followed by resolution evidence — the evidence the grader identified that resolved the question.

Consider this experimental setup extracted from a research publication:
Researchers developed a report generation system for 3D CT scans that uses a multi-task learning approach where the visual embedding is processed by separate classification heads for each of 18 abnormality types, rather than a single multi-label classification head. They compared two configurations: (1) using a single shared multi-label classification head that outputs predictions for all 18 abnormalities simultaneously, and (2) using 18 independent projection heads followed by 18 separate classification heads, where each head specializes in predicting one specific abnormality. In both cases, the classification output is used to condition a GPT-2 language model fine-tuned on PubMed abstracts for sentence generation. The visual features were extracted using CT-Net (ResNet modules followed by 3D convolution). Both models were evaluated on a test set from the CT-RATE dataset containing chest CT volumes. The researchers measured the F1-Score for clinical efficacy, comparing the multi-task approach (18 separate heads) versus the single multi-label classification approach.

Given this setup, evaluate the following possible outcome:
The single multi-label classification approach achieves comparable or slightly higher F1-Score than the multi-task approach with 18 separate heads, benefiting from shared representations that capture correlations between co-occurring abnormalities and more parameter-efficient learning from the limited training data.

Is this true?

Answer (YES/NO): NO